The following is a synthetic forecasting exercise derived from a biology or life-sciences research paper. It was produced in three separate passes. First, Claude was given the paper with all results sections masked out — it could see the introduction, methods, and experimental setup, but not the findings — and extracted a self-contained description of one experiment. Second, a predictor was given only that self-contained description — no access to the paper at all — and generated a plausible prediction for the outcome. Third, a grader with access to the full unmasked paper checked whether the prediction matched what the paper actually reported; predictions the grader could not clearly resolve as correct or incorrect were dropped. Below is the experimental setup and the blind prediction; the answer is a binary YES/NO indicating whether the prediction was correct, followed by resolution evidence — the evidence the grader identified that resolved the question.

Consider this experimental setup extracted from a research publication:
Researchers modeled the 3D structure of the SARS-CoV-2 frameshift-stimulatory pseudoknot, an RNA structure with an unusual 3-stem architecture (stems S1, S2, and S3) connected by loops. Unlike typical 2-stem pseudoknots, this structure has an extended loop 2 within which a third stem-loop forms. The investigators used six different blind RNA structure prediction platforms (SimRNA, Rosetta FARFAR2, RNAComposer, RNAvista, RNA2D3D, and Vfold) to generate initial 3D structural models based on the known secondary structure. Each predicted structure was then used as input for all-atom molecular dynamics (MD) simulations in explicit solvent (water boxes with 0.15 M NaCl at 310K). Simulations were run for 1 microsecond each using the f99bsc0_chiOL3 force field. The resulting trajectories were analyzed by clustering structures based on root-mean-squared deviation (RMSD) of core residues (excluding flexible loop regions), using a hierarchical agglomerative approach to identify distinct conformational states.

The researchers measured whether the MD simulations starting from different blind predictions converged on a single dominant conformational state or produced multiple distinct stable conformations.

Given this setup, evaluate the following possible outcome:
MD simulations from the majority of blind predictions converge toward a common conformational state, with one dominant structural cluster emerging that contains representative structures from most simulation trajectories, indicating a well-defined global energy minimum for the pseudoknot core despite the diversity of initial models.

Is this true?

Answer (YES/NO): NO